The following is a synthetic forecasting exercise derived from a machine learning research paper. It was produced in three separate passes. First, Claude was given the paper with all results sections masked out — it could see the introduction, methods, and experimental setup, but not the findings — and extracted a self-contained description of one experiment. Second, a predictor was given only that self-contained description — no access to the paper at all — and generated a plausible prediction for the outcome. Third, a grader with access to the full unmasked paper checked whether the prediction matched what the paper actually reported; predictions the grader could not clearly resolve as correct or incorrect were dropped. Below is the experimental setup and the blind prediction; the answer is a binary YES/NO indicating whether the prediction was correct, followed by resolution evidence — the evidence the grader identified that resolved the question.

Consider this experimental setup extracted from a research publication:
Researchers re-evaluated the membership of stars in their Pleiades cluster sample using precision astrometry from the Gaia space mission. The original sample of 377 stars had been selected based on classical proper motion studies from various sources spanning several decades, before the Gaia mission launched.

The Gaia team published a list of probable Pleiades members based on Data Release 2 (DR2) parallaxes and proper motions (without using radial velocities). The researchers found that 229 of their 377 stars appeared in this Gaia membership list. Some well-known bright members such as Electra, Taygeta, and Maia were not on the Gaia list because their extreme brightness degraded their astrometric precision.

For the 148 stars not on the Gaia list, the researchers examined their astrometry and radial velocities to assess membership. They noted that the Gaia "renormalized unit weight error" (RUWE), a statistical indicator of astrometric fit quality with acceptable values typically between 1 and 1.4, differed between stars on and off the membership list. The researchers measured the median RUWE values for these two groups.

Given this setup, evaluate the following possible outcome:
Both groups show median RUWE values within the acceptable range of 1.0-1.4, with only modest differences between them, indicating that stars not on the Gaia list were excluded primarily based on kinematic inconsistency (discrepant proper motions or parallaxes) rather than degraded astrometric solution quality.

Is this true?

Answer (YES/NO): NO